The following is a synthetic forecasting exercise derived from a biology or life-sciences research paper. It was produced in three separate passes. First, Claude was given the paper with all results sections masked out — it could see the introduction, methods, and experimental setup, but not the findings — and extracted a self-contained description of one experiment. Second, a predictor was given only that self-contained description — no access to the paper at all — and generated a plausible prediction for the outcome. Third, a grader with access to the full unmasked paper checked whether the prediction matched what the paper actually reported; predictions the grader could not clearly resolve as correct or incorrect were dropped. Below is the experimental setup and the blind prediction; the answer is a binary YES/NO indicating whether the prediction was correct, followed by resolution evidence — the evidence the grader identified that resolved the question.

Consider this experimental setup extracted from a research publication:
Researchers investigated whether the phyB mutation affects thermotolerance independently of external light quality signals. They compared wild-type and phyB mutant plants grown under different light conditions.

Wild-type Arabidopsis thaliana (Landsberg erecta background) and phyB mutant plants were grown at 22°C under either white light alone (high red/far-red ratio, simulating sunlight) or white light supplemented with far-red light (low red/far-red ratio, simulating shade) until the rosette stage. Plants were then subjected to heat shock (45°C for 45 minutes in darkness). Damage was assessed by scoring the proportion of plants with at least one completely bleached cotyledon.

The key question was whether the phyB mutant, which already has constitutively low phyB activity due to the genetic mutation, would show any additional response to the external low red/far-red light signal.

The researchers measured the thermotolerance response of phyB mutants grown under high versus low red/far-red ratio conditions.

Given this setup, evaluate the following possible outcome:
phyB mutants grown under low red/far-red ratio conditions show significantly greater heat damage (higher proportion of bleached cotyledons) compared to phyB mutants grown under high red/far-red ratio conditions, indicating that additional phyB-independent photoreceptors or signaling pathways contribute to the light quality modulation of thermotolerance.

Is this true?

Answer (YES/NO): NO